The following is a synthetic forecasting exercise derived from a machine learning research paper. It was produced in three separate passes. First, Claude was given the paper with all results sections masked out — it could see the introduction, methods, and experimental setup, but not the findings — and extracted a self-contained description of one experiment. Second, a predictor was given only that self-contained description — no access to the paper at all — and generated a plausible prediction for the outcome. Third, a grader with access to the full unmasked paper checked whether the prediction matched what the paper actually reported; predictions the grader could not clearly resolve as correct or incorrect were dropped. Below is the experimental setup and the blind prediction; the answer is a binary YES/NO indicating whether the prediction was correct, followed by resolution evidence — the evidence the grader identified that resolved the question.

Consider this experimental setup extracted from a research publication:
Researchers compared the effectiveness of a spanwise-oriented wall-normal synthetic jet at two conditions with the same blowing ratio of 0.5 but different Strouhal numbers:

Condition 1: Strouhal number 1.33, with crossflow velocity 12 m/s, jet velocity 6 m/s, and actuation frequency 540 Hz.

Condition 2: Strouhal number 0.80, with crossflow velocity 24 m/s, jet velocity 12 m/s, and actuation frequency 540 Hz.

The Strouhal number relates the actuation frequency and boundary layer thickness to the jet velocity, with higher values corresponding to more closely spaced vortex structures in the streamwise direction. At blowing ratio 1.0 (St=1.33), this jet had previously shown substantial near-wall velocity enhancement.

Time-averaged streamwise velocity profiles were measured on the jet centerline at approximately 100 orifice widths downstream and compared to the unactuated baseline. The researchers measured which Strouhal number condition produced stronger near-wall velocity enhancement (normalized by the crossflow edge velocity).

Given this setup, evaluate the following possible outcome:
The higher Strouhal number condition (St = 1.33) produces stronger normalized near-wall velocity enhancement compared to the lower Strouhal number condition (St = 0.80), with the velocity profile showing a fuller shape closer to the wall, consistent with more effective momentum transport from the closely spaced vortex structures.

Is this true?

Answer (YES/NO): NO